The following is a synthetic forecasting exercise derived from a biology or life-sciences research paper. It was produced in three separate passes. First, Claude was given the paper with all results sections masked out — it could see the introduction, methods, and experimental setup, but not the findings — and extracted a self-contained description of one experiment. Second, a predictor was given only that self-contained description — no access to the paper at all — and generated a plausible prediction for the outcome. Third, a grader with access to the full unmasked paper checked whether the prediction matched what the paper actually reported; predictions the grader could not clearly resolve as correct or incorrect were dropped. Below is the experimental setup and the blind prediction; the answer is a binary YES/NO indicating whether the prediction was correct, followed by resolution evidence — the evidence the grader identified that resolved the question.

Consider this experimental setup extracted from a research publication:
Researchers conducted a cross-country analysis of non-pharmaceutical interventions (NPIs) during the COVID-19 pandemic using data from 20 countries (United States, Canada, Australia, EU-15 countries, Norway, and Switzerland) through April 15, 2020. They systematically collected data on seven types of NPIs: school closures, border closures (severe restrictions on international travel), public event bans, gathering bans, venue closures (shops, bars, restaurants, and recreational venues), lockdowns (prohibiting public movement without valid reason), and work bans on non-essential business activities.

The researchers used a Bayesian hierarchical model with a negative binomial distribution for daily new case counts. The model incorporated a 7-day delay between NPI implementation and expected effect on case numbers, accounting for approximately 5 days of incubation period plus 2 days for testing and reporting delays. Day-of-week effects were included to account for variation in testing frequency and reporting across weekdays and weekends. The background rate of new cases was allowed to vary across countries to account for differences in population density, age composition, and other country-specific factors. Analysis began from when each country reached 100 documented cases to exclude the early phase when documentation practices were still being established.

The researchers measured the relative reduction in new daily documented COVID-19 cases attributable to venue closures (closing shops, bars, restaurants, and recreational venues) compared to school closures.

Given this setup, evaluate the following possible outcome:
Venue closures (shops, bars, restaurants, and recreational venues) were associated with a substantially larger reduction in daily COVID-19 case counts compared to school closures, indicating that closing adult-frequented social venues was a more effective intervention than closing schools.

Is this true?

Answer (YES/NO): YES